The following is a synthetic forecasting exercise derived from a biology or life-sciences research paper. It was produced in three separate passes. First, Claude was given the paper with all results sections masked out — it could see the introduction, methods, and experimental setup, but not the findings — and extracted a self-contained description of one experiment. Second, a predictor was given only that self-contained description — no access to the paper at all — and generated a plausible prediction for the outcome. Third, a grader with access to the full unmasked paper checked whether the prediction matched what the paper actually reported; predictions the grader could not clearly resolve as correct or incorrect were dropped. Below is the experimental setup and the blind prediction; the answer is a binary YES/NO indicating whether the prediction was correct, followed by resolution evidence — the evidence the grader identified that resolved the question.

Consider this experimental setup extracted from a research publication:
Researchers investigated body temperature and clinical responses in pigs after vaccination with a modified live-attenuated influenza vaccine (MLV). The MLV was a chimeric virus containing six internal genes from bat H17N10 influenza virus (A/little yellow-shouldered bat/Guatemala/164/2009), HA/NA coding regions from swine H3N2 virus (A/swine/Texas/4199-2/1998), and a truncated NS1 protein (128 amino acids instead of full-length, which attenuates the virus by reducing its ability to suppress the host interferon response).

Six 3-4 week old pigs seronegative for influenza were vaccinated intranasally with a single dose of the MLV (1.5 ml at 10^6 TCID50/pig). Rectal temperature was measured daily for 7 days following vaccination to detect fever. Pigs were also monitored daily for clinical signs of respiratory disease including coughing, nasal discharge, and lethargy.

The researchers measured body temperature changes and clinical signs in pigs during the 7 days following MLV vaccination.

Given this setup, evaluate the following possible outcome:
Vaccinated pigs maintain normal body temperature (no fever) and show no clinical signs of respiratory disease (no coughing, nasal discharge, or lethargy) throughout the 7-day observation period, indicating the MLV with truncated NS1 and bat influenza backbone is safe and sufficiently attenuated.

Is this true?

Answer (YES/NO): YES